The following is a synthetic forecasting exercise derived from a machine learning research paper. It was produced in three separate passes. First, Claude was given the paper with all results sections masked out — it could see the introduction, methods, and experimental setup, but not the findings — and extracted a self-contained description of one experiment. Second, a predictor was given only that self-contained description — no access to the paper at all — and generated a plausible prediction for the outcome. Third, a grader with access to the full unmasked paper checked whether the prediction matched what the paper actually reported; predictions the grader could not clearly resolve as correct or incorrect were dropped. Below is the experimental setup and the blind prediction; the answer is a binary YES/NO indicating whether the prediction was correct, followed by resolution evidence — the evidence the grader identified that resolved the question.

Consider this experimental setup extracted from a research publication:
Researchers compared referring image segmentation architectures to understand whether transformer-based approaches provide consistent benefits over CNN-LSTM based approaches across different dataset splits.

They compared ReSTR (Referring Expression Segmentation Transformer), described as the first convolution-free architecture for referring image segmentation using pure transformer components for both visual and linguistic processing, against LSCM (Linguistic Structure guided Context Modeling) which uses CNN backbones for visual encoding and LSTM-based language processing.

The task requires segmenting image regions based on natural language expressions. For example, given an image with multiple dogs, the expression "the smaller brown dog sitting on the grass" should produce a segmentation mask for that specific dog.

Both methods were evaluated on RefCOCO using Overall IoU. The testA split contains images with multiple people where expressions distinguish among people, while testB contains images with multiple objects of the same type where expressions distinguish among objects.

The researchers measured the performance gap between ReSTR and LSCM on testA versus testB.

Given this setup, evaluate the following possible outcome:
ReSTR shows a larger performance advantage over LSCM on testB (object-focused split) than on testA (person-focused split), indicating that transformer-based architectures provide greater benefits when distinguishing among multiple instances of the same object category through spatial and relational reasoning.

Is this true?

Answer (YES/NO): YES